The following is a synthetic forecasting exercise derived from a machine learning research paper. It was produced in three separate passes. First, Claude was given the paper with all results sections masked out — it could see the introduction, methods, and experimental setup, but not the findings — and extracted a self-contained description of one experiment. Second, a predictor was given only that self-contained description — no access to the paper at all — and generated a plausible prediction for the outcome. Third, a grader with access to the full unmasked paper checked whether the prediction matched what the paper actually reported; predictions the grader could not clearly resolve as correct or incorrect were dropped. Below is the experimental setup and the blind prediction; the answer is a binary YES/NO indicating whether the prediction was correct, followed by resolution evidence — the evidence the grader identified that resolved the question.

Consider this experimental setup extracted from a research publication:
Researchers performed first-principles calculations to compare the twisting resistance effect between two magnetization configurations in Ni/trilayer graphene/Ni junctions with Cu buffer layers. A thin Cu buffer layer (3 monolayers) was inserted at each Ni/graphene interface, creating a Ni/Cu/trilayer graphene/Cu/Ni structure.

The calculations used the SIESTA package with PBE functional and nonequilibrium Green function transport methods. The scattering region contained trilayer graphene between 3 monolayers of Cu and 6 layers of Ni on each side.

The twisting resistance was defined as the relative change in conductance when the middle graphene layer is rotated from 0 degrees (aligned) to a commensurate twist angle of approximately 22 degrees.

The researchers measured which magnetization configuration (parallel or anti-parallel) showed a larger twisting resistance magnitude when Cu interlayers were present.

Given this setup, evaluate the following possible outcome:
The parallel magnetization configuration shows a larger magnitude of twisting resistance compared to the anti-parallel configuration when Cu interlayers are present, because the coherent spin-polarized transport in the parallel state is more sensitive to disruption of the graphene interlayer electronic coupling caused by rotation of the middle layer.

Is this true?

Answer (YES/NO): NO